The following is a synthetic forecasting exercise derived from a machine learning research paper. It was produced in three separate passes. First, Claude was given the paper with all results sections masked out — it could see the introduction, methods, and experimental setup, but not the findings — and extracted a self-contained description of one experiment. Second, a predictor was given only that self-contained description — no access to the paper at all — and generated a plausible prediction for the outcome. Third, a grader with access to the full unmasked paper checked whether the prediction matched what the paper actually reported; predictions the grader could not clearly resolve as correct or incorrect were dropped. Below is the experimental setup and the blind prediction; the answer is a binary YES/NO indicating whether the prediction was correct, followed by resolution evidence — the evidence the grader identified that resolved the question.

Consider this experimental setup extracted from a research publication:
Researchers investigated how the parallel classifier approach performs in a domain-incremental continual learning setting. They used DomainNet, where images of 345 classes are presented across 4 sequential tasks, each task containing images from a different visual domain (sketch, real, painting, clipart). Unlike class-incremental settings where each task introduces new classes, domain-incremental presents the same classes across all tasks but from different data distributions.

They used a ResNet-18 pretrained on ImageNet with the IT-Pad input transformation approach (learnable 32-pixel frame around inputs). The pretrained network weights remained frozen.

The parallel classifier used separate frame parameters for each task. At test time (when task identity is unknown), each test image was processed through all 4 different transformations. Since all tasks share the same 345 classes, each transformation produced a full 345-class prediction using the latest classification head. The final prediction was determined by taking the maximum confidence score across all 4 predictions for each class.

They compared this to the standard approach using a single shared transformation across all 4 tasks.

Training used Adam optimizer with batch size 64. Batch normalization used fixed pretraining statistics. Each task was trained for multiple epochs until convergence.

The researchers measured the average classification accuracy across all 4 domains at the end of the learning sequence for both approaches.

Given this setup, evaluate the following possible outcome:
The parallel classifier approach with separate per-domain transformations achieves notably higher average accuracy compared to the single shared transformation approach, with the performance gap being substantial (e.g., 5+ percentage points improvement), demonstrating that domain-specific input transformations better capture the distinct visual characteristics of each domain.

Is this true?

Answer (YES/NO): YES